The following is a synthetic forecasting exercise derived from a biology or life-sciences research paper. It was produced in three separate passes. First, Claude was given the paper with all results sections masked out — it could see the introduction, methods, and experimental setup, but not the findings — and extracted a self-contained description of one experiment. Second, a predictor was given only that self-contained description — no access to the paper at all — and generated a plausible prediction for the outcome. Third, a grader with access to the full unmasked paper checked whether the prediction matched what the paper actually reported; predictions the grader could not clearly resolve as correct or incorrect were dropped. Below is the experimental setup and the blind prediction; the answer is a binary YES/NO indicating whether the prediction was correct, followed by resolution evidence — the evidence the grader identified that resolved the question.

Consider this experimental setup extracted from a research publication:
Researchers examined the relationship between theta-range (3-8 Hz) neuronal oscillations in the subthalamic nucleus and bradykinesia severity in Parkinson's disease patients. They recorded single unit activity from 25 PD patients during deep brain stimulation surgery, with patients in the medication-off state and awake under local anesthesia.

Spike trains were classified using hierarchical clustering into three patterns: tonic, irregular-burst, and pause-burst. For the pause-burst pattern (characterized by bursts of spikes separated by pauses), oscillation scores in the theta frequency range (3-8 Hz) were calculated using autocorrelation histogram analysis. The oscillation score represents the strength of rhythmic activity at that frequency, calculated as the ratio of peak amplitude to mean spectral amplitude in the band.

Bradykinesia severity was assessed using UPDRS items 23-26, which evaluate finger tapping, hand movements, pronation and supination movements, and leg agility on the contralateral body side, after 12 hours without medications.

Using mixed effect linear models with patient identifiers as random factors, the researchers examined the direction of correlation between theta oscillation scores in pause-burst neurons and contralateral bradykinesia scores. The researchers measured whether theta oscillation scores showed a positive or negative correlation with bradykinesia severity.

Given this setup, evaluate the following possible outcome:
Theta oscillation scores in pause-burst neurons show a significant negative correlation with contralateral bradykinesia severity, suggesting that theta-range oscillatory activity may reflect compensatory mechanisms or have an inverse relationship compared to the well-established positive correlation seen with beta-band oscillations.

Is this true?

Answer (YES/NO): YES